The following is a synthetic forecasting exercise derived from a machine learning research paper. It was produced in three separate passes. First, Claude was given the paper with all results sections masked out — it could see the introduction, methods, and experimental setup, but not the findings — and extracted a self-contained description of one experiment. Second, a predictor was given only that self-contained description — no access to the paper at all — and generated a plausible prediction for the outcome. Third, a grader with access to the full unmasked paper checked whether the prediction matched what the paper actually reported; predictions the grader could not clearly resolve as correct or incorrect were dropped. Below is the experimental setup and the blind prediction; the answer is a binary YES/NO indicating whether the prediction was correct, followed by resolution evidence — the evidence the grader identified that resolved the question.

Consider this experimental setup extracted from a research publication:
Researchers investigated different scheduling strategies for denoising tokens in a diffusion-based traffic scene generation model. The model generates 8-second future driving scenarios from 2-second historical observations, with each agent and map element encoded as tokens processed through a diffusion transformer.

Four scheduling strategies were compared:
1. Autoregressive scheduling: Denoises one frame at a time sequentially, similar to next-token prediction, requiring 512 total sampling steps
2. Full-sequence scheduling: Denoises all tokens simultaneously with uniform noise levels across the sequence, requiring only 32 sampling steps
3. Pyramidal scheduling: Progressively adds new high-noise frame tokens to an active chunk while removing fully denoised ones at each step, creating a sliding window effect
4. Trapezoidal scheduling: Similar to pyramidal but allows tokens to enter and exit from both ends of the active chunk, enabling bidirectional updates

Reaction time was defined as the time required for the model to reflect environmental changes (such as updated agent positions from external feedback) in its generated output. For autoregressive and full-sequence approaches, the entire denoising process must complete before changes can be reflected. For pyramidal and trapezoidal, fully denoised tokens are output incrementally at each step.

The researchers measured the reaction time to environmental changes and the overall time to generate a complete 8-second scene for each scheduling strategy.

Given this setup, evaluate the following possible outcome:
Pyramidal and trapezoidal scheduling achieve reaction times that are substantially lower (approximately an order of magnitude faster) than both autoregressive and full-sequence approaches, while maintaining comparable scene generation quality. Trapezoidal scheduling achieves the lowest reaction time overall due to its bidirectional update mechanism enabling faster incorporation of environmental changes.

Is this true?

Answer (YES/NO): NO